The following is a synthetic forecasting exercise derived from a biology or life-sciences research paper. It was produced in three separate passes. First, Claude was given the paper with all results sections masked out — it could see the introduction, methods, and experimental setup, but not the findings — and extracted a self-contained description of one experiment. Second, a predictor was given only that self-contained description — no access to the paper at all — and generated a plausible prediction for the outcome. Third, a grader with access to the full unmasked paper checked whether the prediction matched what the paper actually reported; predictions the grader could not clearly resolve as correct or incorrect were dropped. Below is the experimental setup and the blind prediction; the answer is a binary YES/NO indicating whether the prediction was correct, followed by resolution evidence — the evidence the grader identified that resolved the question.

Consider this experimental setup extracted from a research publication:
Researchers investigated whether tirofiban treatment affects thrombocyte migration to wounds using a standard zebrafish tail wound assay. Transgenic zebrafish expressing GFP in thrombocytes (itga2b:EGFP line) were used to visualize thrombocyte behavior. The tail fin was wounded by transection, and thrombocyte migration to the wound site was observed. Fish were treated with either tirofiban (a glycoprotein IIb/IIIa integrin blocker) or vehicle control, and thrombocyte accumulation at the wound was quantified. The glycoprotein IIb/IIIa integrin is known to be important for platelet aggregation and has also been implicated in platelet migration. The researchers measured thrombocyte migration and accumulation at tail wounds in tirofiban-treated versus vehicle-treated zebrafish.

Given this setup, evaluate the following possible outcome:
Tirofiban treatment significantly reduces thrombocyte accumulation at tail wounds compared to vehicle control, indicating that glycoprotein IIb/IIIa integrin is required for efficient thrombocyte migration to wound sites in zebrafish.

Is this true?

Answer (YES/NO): YES